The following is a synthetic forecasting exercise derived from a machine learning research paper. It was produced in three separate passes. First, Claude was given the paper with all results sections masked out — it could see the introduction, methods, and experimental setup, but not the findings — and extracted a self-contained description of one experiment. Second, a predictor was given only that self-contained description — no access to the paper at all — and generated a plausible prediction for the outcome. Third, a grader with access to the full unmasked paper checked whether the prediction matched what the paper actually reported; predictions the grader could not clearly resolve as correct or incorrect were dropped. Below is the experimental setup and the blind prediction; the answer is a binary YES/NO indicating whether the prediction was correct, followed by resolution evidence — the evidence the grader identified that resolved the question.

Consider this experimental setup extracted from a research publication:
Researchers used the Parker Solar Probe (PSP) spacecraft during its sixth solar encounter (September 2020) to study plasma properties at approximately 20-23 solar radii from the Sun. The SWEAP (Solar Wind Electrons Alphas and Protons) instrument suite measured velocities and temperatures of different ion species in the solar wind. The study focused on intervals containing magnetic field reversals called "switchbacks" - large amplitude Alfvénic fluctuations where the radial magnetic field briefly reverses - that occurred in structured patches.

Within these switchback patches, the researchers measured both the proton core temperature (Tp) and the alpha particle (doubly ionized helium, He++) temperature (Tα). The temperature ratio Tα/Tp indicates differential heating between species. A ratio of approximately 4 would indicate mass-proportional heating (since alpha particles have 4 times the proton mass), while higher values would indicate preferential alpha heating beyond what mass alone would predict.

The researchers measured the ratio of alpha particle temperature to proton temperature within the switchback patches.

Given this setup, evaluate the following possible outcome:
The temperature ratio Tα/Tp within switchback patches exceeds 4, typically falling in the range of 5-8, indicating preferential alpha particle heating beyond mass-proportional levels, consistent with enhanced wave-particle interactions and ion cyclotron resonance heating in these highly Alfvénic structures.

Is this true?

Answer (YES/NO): NO